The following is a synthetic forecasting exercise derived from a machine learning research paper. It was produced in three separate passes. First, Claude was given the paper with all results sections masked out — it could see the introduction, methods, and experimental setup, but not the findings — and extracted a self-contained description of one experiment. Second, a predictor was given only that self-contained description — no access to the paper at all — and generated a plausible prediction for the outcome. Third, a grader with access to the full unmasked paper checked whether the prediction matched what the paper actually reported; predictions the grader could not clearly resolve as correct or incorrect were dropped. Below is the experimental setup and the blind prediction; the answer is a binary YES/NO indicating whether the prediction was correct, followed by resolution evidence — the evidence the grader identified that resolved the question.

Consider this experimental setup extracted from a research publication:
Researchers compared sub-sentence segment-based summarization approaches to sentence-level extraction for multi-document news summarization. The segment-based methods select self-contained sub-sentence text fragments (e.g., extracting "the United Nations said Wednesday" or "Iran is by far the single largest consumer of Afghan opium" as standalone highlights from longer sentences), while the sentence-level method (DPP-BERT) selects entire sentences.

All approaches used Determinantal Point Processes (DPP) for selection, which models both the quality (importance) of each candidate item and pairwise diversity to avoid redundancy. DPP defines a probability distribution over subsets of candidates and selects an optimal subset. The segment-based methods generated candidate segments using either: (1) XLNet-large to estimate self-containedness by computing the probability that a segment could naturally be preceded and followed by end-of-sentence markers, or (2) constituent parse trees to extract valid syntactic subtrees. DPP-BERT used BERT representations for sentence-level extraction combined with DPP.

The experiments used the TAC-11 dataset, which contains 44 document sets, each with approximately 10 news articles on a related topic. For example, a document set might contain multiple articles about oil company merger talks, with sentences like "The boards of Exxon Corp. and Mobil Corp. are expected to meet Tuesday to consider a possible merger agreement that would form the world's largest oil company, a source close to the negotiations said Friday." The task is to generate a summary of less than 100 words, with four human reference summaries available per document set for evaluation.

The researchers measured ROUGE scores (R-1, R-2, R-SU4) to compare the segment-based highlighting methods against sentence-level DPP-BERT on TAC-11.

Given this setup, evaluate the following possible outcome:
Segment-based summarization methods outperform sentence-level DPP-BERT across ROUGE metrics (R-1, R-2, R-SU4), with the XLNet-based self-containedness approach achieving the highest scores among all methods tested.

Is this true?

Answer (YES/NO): NO